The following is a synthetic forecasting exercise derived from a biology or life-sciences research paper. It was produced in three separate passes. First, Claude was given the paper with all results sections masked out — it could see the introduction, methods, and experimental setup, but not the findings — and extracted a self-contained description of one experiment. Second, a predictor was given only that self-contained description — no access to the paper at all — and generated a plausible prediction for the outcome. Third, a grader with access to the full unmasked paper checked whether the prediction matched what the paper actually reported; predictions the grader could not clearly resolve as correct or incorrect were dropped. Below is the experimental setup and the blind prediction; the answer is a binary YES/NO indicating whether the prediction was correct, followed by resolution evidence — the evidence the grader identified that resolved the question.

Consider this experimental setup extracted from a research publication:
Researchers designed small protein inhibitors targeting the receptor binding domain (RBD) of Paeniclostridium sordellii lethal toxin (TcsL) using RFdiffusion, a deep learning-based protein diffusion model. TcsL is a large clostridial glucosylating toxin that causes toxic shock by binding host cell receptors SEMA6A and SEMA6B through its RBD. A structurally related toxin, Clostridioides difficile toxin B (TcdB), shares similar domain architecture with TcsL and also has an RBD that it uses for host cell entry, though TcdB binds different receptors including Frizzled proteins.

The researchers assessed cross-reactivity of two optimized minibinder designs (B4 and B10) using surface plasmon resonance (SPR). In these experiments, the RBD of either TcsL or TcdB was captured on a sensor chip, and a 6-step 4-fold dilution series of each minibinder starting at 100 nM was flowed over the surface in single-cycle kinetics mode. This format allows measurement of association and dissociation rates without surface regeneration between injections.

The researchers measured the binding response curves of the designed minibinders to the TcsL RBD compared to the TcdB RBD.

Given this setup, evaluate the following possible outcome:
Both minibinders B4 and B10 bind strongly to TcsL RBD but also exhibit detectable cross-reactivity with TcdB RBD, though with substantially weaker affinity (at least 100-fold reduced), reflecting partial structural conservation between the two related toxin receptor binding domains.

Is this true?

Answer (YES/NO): NO